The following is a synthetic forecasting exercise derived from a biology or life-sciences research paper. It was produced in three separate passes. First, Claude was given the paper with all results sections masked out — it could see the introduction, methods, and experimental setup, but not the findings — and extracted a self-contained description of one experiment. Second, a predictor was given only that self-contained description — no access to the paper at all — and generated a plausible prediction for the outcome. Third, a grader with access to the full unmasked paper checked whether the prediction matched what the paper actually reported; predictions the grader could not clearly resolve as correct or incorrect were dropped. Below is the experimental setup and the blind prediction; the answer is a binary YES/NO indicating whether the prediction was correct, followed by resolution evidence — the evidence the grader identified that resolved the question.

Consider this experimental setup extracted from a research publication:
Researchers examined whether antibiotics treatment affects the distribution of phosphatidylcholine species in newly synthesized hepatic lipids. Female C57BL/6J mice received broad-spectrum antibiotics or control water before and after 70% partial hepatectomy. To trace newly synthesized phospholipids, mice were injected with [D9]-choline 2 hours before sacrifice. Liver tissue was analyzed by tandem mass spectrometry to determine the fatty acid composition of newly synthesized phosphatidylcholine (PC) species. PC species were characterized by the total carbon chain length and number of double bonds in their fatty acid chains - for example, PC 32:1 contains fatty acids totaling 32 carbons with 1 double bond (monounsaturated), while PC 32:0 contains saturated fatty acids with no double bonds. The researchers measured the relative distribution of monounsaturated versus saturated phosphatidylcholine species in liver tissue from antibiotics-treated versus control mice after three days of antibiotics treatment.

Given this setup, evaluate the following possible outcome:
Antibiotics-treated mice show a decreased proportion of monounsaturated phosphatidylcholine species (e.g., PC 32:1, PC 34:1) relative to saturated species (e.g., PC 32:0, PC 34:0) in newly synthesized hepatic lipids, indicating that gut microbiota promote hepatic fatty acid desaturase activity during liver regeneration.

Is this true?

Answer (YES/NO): YES